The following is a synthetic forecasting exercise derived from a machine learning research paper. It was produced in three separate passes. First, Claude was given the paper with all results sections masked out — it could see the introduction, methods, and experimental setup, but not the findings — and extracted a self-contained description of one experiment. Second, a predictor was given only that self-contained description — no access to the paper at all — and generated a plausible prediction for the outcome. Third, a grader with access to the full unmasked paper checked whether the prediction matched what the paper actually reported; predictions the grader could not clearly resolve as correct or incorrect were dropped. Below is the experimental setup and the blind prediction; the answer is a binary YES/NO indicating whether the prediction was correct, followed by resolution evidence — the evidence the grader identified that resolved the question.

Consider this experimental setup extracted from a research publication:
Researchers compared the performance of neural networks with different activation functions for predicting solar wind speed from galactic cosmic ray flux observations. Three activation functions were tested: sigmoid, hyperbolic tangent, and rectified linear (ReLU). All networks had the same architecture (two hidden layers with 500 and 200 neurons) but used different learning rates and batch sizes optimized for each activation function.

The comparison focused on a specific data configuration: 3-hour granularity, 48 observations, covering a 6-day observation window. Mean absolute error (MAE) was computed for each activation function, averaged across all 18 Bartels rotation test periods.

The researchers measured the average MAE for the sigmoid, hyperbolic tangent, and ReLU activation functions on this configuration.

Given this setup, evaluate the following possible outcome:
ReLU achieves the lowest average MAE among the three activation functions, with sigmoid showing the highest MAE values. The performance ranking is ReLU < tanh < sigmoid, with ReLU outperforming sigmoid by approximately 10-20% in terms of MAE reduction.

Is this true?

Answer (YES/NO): NO